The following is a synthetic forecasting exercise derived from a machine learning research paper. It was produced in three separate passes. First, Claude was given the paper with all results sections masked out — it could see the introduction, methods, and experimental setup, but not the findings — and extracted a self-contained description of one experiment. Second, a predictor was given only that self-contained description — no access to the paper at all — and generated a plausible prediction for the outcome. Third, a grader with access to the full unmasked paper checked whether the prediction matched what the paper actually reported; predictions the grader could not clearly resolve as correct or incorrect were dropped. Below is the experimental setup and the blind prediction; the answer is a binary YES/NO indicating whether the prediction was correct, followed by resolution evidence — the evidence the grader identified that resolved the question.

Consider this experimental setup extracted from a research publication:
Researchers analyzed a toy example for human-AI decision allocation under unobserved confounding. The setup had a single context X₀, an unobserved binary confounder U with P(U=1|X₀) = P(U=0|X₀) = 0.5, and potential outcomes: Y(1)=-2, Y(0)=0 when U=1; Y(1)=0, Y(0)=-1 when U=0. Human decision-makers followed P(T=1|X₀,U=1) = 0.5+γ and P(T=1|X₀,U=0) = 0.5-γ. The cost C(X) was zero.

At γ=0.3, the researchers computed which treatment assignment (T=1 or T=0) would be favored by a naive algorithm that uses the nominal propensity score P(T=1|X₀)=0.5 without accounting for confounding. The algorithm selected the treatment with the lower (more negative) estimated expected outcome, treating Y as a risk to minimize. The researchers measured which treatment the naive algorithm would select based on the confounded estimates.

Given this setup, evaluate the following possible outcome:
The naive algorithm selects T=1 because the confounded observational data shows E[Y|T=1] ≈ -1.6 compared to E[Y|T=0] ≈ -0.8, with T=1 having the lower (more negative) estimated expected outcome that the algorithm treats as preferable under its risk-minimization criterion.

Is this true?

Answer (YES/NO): NO